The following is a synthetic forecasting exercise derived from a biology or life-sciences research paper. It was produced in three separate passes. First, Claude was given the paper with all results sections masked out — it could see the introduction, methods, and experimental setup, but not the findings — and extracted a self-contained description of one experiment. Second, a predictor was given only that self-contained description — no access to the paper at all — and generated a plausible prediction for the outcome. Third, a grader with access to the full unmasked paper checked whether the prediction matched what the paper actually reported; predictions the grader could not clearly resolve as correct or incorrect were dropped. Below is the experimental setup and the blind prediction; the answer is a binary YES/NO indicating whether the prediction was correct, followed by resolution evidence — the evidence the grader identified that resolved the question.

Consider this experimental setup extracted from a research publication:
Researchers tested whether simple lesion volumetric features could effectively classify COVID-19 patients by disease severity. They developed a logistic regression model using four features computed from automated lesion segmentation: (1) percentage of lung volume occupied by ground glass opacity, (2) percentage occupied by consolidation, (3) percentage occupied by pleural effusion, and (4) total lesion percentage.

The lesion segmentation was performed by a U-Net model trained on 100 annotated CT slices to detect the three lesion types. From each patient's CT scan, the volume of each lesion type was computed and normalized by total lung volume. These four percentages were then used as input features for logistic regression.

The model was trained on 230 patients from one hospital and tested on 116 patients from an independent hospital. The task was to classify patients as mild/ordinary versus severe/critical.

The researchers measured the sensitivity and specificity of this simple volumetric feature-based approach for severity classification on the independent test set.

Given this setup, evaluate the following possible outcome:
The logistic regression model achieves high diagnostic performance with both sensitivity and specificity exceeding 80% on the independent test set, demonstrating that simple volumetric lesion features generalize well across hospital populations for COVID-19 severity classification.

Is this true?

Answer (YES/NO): YES